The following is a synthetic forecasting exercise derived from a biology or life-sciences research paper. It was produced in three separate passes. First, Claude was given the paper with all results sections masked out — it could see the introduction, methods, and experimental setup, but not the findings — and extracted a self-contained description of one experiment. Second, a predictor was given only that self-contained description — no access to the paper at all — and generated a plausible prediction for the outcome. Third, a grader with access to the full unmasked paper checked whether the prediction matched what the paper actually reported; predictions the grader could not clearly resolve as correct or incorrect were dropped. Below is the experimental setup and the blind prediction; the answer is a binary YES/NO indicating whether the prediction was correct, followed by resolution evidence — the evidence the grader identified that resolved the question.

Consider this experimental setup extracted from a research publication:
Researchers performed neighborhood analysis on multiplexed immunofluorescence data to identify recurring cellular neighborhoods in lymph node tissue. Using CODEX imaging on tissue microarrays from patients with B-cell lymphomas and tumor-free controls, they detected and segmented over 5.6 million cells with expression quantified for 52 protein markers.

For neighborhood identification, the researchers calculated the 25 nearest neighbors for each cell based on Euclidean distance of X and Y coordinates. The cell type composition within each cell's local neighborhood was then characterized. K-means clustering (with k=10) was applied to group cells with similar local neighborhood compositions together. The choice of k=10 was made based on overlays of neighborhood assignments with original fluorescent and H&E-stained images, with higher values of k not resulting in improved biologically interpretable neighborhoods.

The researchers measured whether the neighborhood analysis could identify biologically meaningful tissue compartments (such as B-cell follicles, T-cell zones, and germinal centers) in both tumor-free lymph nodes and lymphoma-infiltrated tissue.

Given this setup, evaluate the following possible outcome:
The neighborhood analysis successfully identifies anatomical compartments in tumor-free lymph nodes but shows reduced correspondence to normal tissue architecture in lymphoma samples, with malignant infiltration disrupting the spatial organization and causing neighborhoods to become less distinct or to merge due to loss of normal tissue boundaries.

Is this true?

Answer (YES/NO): NO